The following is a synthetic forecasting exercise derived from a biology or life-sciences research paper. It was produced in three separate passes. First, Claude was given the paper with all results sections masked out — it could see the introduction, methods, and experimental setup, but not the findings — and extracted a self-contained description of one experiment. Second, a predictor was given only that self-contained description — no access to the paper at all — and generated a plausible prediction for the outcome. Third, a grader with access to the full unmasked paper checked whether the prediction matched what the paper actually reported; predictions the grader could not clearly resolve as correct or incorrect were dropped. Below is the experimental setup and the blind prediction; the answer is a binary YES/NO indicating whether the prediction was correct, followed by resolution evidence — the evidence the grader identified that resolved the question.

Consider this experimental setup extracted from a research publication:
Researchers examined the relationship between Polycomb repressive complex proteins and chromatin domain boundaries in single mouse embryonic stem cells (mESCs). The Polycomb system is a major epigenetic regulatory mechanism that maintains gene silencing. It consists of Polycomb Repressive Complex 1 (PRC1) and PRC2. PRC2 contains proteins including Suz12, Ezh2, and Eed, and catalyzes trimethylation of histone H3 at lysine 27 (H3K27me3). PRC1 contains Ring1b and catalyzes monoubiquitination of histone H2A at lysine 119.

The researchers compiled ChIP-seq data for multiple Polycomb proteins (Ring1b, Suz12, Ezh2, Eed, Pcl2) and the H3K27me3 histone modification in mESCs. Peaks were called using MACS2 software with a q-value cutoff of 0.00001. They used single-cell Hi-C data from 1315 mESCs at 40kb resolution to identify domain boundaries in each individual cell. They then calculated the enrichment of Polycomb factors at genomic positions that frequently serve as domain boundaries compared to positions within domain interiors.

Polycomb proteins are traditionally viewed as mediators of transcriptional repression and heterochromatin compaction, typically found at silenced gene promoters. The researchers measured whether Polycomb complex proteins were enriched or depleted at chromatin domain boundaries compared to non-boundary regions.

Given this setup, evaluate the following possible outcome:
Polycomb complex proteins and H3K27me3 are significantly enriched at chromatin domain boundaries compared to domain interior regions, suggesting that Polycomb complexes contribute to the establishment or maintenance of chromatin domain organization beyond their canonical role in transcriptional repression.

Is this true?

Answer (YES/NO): YES